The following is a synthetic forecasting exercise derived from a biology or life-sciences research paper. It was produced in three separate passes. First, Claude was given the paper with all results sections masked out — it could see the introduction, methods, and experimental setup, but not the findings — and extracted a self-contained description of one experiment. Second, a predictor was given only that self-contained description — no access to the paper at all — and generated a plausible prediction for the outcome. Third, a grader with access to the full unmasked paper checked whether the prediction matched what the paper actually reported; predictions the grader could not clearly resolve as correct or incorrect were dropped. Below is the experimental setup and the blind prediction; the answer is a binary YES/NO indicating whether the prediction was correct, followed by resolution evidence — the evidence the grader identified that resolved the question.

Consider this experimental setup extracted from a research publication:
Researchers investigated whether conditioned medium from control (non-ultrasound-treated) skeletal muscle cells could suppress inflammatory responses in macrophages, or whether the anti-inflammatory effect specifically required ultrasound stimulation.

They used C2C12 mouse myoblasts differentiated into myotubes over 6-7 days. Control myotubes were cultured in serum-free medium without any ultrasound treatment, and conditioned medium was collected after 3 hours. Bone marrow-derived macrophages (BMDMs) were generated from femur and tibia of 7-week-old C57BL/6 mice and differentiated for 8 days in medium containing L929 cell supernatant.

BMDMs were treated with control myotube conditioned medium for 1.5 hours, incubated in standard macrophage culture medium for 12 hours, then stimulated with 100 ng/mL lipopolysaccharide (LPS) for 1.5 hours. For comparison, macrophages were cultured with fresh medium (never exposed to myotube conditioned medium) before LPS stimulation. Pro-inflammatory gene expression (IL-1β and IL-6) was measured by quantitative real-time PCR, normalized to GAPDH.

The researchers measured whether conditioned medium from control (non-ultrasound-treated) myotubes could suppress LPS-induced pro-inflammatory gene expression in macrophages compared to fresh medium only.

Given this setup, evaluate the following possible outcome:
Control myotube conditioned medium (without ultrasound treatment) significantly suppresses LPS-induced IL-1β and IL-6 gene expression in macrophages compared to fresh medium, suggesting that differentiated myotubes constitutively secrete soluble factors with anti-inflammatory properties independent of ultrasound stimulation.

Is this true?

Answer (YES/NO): NO